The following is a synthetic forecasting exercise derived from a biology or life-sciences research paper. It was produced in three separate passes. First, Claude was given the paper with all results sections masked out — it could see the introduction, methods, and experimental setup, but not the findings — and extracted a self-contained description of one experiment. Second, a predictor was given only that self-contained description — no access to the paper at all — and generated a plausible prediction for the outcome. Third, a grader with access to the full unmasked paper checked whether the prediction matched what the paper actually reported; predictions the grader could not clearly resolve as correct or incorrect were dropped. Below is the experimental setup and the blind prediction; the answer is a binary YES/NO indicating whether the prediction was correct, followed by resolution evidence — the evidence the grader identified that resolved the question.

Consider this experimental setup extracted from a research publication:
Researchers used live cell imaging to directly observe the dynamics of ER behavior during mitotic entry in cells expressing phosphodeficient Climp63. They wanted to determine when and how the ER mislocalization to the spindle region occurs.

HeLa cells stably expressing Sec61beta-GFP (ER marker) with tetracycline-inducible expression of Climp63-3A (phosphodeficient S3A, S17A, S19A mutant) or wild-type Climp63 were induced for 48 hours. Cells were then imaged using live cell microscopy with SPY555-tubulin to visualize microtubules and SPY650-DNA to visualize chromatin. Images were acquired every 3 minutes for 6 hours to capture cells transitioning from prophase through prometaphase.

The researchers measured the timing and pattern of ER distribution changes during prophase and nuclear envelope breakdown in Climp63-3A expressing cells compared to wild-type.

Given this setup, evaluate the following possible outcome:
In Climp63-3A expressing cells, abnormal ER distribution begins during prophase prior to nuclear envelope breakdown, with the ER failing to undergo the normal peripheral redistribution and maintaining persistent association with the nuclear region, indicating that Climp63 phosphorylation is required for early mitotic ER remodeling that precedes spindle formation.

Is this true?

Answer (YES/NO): NO